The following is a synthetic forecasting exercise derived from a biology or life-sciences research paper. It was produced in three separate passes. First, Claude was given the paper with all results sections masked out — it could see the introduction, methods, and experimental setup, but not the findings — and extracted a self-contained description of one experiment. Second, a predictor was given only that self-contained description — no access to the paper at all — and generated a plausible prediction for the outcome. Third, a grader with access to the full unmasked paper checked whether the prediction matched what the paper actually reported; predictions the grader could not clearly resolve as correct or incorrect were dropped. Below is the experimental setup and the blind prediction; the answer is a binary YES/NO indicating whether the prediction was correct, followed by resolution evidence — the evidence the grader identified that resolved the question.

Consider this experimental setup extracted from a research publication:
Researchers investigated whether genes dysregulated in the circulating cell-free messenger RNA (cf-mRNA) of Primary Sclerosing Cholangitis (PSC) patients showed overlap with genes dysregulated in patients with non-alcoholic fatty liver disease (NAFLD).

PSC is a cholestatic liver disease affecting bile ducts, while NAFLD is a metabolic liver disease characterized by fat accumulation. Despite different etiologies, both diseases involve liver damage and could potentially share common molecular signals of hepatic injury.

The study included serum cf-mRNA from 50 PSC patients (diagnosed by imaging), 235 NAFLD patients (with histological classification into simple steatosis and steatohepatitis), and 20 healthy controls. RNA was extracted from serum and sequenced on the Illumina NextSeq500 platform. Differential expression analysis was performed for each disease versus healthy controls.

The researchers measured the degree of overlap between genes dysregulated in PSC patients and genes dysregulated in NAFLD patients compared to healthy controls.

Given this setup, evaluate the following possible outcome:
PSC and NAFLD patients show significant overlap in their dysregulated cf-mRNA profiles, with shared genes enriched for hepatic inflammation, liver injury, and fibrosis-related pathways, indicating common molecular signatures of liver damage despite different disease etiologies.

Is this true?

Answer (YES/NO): YES